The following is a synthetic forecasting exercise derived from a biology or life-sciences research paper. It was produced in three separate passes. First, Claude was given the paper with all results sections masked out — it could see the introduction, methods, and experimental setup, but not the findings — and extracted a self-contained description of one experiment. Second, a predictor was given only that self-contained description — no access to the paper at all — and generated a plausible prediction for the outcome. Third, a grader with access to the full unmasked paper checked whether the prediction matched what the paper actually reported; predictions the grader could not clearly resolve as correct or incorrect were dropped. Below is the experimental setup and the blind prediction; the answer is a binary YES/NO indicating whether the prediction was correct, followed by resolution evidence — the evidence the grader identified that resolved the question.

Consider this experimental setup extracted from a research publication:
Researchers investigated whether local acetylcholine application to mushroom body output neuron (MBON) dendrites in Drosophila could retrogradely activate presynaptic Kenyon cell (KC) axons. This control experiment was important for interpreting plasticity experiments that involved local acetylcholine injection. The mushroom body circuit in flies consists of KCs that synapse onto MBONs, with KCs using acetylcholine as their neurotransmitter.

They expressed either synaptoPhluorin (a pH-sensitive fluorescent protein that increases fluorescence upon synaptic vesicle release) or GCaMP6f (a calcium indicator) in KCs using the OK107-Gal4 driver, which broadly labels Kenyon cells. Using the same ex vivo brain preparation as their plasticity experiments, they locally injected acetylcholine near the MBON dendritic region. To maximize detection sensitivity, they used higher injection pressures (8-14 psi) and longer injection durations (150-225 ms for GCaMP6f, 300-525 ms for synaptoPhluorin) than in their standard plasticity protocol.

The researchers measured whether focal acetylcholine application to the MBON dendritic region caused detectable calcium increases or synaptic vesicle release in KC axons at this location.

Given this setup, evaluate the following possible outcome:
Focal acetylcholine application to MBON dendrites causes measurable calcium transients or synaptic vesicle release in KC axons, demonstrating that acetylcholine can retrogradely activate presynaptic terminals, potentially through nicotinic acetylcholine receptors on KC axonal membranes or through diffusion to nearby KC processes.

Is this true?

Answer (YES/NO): NO